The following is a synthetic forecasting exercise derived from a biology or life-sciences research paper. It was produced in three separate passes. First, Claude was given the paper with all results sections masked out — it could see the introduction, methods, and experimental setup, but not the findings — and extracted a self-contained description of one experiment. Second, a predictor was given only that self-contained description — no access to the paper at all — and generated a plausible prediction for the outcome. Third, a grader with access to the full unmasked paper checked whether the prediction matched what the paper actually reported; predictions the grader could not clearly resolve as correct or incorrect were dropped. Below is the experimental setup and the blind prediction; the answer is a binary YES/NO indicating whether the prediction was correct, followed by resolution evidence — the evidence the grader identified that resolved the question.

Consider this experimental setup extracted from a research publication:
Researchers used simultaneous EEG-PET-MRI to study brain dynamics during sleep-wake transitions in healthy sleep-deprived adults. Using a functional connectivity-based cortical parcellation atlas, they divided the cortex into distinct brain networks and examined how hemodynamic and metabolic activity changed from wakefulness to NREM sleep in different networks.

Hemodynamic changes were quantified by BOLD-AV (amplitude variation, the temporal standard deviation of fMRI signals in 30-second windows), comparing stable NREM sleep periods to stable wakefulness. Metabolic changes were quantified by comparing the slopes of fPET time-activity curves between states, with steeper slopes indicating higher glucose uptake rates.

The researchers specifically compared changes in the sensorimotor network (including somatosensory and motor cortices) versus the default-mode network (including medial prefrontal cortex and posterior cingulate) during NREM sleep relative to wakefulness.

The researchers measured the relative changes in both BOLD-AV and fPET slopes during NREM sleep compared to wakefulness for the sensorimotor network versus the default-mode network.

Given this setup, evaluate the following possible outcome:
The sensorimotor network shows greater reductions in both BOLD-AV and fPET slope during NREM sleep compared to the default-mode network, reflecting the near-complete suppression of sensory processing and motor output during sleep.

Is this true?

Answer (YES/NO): NO